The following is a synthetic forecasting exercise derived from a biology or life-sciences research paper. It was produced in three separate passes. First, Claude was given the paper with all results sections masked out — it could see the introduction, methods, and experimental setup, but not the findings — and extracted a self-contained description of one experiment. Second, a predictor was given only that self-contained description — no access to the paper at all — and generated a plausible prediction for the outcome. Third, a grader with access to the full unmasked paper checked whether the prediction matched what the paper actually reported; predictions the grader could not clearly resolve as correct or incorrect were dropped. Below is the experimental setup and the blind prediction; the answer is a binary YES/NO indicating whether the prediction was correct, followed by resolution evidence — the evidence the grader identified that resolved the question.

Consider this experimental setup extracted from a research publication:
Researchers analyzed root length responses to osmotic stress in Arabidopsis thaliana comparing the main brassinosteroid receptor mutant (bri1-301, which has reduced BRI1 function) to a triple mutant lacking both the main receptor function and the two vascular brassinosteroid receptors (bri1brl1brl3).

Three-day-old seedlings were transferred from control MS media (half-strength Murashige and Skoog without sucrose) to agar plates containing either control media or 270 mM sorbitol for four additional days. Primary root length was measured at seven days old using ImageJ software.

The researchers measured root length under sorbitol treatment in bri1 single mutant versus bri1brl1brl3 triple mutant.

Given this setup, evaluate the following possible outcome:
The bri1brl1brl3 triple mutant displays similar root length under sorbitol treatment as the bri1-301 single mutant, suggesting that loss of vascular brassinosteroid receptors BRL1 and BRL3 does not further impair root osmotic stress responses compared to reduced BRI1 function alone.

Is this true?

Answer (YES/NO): YES